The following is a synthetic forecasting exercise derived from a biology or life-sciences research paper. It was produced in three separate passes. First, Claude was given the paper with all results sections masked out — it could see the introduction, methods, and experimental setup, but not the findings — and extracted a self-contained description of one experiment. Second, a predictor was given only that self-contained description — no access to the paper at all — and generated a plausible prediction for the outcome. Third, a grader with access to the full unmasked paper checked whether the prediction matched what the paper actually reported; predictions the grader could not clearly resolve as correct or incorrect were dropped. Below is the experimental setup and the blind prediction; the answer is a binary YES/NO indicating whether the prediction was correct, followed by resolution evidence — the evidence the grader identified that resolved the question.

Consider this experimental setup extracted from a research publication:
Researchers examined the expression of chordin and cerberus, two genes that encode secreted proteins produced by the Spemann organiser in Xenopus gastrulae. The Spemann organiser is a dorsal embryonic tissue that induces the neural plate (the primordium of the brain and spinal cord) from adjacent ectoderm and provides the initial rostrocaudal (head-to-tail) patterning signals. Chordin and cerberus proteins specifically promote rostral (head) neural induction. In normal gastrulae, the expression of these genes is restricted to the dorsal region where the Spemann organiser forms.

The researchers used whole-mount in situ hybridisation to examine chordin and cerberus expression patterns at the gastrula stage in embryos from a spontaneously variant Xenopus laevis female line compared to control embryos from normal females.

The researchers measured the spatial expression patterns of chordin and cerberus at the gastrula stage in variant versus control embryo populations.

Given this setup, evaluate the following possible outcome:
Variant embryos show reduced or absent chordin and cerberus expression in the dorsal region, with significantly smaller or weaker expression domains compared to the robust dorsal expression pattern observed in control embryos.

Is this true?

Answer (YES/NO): NO